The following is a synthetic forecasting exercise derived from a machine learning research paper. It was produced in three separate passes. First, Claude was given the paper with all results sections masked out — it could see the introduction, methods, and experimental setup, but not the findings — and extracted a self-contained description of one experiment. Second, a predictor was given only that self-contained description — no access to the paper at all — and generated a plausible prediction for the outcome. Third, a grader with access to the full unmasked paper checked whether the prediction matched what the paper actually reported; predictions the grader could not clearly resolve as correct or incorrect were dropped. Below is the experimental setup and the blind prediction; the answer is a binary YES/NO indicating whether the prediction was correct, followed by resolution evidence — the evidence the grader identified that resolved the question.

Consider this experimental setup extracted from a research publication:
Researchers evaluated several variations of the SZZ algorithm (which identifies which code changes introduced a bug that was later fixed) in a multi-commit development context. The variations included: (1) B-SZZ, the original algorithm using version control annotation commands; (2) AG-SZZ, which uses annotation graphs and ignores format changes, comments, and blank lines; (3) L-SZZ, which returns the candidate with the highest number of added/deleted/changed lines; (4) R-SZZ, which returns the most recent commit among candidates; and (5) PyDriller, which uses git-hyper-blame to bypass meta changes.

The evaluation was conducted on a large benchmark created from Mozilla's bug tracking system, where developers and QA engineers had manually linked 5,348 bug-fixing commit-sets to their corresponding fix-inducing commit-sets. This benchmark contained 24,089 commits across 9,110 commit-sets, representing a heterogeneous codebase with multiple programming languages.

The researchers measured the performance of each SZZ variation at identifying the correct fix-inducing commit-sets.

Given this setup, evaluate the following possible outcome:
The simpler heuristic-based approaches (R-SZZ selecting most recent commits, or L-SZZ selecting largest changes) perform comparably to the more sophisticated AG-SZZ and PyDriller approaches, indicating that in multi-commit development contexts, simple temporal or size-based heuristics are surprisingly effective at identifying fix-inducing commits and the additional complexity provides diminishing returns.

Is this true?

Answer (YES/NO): NO